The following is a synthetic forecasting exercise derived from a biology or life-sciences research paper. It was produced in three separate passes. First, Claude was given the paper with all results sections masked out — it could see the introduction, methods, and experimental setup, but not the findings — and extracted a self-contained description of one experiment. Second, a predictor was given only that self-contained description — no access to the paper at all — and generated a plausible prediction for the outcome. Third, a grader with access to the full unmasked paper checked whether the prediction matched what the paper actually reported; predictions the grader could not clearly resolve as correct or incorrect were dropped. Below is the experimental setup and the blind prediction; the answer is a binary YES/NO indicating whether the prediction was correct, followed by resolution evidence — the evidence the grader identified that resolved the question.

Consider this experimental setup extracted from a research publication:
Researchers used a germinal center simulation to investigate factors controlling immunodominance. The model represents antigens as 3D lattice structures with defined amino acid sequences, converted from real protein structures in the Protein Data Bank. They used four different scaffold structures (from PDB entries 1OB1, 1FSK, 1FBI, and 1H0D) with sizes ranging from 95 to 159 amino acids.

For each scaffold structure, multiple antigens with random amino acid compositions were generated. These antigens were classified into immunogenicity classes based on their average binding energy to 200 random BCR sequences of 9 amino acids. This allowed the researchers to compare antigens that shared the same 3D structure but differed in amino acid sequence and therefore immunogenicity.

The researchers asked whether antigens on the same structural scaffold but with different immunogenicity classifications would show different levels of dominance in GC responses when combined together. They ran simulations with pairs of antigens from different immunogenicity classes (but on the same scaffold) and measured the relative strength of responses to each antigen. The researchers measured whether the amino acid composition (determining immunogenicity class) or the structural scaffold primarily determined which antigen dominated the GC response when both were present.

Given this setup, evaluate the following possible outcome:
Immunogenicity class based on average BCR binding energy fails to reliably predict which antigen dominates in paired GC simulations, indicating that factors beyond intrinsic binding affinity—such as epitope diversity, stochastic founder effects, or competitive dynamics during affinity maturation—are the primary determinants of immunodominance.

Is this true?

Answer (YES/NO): NO